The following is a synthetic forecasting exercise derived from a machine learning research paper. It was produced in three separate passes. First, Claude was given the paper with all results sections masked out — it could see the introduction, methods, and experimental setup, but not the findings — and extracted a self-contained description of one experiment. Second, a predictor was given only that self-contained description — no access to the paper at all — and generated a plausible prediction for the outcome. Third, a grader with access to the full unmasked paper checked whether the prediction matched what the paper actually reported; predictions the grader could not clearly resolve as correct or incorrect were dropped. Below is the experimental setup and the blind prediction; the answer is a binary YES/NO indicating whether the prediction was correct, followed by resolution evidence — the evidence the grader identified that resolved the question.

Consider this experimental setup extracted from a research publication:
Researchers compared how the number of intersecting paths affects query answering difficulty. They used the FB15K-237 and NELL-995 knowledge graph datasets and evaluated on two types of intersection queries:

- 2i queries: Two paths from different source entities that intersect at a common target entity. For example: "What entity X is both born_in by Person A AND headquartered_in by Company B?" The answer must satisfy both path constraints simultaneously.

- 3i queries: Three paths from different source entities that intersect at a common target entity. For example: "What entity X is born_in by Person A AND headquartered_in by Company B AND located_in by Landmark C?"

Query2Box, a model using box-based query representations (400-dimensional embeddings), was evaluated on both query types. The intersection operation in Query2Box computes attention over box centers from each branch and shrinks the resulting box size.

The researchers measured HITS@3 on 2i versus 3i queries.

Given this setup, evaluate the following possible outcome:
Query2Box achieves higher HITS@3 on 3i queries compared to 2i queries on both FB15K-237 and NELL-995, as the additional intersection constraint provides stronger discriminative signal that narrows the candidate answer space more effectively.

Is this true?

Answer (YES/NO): YES